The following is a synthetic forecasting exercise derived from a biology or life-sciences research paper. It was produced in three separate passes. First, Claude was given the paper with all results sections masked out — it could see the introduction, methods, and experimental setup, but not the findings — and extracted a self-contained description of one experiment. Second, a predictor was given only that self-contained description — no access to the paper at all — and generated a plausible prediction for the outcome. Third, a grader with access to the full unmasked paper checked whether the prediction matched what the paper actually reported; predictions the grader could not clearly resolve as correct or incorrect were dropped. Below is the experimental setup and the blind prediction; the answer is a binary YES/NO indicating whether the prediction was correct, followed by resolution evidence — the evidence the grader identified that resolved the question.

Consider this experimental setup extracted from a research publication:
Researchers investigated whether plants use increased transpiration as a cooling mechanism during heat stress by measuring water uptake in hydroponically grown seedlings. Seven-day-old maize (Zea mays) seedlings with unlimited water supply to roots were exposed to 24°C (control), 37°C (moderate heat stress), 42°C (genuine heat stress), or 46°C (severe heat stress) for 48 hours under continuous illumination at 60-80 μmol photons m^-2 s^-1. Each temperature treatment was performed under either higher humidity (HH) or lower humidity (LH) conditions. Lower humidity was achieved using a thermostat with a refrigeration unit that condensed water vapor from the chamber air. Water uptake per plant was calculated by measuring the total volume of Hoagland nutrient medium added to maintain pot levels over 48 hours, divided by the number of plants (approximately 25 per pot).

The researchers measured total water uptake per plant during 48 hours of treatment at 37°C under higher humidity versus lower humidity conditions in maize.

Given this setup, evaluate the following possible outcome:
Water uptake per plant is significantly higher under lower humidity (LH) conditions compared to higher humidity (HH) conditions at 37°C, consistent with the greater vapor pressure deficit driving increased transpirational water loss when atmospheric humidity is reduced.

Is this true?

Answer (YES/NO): NO